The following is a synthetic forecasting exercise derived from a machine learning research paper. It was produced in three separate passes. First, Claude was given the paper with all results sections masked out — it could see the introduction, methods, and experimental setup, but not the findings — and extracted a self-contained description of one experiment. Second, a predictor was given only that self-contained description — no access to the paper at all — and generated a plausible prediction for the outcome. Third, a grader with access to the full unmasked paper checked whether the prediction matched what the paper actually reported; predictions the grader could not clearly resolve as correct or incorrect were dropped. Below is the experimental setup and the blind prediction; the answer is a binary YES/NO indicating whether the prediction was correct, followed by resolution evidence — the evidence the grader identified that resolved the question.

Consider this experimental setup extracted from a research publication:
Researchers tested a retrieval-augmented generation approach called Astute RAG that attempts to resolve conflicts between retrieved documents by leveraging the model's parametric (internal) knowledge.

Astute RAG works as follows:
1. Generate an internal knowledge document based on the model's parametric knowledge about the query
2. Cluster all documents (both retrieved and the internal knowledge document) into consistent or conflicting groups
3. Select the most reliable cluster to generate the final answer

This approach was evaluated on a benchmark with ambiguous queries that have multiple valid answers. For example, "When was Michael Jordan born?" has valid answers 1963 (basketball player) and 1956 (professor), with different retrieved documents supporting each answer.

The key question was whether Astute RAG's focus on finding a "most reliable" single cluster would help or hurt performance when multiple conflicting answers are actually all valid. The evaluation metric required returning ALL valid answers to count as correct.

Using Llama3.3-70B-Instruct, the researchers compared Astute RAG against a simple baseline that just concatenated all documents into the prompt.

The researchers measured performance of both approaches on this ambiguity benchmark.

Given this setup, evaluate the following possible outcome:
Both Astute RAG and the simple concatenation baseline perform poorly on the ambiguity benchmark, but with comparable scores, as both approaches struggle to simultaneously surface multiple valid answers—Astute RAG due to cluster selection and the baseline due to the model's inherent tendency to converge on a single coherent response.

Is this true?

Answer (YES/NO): NO